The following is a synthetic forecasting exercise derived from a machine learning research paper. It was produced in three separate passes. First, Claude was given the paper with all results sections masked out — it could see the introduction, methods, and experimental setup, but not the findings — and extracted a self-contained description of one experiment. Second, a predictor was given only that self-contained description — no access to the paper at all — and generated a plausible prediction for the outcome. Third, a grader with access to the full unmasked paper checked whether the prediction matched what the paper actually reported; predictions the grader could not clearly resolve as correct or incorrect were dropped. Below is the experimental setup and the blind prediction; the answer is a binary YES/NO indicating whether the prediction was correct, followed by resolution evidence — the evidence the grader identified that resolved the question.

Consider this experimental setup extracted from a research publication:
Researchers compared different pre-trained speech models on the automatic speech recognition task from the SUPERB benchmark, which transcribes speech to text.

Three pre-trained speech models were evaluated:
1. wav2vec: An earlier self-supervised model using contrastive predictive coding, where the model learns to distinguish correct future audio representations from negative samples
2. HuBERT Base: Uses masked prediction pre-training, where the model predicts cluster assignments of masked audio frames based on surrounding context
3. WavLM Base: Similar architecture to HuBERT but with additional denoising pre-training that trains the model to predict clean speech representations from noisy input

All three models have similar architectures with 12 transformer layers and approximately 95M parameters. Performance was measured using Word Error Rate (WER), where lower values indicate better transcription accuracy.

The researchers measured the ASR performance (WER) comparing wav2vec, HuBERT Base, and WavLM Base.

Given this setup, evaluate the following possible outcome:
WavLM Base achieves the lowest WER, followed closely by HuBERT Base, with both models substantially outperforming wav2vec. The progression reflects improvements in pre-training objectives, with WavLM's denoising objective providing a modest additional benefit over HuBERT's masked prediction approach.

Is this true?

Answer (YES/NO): YES